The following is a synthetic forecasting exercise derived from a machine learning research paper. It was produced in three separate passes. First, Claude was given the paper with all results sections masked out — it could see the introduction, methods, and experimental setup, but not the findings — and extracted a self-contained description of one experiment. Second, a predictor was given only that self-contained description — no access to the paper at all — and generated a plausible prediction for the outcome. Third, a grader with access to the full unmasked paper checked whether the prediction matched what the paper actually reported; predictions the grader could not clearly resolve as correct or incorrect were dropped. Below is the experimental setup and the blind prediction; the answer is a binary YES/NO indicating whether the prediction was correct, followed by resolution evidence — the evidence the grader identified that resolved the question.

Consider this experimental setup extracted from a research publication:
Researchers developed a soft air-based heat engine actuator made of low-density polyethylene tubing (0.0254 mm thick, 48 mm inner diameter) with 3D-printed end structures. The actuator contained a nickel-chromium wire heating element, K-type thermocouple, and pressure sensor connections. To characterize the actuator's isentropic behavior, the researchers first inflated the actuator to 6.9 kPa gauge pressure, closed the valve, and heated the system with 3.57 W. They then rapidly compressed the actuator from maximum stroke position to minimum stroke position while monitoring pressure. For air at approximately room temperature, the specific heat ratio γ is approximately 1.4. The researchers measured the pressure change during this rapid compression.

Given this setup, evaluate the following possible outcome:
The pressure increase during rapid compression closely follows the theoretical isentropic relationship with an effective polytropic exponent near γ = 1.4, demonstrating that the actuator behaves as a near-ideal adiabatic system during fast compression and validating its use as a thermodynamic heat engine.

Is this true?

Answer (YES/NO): NO